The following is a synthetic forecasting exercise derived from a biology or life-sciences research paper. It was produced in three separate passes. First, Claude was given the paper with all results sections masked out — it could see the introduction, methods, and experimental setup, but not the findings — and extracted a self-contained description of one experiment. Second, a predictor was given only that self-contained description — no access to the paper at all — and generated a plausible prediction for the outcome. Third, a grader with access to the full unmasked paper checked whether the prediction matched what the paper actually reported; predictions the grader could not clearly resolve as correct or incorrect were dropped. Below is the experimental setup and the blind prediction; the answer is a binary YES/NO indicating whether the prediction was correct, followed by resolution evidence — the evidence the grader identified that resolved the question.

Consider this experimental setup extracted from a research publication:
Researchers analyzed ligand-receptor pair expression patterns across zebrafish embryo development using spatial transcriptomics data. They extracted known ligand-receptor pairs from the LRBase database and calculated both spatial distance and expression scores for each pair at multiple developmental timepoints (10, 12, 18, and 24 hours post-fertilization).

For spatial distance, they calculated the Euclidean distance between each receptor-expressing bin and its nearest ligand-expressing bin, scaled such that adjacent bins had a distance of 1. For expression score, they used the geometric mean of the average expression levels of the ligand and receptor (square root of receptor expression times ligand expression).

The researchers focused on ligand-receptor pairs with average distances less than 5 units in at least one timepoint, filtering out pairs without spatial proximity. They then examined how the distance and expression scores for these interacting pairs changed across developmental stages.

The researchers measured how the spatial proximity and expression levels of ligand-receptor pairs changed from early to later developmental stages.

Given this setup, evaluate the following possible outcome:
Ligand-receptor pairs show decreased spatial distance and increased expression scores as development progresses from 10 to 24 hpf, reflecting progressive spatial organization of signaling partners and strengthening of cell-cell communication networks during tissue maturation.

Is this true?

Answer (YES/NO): YES